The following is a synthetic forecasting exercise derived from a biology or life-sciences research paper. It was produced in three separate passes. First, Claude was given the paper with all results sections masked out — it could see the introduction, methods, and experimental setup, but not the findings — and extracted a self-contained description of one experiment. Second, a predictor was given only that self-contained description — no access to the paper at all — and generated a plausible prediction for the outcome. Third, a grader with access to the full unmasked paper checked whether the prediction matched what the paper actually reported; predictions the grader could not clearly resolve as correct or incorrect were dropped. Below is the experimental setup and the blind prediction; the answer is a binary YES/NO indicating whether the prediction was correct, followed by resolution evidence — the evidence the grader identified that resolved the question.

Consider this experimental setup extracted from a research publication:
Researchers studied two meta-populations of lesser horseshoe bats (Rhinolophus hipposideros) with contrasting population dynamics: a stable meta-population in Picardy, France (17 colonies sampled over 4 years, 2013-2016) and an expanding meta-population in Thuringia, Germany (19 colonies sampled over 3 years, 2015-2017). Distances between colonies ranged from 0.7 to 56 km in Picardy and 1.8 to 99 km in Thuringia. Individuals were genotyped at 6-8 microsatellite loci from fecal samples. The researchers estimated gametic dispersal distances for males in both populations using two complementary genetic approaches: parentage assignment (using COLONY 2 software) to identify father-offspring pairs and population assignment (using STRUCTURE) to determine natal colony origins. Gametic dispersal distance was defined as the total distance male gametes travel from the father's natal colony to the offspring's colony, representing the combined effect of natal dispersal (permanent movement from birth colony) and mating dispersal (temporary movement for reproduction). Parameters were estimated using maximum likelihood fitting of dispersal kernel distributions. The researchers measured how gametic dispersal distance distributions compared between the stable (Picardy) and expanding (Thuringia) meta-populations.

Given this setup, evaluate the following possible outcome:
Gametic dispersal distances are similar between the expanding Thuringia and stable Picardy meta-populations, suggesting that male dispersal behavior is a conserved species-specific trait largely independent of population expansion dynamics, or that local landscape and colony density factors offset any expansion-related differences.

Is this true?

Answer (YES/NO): NO